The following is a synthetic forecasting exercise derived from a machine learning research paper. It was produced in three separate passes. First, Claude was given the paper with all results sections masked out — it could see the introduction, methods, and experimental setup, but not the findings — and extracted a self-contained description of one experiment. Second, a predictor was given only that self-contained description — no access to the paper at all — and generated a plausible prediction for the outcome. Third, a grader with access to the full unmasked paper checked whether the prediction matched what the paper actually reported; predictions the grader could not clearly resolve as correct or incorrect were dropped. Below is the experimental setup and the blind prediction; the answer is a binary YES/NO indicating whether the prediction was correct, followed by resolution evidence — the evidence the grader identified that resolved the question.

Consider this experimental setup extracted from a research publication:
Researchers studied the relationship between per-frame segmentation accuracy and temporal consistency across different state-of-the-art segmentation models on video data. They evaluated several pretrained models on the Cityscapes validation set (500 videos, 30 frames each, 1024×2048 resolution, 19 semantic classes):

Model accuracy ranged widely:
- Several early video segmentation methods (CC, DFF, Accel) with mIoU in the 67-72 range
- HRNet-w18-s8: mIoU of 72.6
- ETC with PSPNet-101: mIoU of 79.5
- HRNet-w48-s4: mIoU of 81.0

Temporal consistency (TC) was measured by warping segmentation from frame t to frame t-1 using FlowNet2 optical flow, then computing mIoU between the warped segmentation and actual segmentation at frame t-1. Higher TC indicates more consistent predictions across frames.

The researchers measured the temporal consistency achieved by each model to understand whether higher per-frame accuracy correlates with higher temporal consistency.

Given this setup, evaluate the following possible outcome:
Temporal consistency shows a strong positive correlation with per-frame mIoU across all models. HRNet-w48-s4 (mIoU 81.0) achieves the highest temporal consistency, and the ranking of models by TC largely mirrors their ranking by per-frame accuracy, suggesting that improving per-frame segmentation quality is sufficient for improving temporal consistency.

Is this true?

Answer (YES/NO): NO